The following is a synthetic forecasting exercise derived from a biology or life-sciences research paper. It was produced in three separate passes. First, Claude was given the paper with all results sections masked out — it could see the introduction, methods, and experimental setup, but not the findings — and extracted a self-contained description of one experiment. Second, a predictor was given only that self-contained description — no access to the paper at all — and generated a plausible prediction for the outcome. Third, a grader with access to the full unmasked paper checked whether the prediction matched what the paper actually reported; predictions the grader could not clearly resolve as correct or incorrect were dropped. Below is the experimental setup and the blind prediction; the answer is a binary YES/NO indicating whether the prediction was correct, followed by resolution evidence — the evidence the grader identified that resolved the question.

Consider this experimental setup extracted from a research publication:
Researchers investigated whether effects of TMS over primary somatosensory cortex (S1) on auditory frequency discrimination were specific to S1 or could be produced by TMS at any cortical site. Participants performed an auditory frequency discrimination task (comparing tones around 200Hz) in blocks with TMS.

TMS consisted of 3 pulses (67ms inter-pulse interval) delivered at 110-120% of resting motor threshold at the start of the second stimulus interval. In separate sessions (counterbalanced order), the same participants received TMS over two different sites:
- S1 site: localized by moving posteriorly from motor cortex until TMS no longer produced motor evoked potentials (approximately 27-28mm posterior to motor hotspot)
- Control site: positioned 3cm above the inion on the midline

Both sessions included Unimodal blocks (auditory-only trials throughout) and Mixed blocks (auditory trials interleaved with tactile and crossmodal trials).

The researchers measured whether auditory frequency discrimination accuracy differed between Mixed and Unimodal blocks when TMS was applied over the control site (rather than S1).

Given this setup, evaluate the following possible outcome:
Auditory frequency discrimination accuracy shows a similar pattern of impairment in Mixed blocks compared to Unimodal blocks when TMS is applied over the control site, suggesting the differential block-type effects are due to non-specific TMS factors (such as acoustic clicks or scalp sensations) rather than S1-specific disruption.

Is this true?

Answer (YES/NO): NO